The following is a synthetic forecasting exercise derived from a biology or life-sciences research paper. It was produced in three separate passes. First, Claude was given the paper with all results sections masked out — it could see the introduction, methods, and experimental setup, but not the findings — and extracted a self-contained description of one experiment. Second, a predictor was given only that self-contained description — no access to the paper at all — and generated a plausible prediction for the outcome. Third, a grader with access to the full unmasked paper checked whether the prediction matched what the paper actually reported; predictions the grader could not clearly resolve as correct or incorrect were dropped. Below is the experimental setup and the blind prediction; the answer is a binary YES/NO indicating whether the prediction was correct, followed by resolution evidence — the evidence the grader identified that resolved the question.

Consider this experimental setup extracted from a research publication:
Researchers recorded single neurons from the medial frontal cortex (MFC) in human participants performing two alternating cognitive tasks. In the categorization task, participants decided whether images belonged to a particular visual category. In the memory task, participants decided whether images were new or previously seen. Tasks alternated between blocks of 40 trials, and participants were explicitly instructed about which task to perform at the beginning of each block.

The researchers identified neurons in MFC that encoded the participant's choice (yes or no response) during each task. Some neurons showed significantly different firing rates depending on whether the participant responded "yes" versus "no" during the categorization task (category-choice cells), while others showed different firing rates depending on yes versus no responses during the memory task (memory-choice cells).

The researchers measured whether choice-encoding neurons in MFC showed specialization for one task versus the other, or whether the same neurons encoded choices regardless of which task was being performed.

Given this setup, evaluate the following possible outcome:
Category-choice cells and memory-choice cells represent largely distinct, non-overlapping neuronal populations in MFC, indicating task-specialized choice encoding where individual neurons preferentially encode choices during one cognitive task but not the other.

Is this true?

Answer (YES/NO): YES